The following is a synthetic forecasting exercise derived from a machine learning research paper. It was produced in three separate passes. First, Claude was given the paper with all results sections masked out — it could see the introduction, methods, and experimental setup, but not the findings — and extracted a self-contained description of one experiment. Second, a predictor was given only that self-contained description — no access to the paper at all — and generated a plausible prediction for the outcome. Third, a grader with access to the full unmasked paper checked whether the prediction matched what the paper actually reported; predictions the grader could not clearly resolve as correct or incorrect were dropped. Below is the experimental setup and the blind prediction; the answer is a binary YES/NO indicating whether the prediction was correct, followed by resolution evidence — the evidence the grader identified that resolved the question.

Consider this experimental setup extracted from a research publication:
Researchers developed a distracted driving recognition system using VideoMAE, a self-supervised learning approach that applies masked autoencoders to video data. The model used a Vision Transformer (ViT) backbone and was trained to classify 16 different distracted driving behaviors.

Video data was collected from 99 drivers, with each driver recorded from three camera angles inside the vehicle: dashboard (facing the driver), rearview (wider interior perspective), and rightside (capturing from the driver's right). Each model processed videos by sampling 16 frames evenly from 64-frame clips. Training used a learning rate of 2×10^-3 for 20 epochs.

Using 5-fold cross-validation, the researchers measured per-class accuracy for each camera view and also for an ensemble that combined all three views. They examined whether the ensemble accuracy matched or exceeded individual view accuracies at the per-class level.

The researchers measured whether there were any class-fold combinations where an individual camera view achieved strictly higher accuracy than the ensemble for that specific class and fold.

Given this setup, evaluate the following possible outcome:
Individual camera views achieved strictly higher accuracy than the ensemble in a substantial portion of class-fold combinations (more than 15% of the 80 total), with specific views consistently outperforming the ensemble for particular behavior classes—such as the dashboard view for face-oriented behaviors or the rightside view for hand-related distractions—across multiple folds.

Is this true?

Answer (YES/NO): YES